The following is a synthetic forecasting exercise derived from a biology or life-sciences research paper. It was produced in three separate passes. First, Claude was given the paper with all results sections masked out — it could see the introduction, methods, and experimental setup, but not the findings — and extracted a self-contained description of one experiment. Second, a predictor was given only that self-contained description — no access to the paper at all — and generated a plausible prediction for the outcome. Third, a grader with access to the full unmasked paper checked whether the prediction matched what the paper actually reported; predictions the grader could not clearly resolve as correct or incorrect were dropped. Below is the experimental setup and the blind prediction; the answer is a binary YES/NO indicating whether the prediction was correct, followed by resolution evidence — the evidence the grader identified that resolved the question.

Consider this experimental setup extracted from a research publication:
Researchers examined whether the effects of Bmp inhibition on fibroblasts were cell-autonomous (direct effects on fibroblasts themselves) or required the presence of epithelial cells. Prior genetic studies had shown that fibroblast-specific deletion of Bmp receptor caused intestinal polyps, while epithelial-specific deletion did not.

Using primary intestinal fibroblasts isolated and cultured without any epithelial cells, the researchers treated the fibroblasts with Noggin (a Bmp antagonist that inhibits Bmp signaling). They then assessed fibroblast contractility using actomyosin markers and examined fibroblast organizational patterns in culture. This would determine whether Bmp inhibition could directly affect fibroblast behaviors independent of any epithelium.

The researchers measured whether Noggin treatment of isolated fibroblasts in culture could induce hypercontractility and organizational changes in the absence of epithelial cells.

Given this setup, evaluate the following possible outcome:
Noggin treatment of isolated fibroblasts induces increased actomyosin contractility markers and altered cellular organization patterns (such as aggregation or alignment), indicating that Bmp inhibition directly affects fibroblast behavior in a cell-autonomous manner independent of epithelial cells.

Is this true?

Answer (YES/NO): YES